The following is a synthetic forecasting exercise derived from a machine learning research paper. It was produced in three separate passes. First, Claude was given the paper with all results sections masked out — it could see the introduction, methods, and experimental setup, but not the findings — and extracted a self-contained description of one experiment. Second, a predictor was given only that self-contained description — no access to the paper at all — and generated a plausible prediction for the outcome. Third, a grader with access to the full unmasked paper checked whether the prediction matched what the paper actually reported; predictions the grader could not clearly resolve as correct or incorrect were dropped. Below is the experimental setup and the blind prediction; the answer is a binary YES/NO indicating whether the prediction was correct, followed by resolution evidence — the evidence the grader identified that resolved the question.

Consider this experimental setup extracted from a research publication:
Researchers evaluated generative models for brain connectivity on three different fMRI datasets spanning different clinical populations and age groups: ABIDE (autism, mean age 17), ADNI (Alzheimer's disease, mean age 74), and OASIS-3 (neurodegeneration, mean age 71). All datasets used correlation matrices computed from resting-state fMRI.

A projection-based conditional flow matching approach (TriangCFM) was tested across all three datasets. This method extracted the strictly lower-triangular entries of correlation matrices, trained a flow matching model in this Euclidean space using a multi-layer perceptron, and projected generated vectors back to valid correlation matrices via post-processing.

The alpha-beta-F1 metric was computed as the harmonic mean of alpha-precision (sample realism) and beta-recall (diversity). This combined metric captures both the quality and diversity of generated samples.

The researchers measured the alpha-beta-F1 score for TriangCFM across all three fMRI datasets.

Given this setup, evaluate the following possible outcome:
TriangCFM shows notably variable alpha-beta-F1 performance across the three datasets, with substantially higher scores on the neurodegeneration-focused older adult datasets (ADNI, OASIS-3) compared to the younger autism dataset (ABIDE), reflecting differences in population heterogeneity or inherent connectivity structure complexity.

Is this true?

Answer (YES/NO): NO